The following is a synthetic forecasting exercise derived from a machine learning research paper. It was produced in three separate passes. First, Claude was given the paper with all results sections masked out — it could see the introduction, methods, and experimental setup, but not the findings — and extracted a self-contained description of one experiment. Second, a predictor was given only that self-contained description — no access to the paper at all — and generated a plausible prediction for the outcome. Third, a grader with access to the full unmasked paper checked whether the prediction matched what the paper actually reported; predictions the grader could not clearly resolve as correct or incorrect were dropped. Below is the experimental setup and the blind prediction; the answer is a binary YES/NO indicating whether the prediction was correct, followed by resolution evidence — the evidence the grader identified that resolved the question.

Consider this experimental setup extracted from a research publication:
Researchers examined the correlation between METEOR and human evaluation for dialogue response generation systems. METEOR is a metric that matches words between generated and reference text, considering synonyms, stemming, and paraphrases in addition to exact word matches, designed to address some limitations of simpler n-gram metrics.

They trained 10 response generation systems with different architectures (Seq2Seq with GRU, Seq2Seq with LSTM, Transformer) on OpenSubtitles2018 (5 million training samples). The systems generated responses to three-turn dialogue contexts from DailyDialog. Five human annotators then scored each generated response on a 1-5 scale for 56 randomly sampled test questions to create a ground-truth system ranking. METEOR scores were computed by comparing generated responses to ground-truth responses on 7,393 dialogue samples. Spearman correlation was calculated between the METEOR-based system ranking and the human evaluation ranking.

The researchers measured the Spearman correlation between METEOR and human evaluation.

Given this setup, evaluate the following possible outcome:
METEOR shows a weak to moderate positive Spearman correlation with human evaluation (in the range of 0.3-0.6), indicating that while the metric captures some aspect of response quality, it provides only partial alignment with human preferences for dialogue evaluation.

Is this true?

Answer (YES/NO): NO